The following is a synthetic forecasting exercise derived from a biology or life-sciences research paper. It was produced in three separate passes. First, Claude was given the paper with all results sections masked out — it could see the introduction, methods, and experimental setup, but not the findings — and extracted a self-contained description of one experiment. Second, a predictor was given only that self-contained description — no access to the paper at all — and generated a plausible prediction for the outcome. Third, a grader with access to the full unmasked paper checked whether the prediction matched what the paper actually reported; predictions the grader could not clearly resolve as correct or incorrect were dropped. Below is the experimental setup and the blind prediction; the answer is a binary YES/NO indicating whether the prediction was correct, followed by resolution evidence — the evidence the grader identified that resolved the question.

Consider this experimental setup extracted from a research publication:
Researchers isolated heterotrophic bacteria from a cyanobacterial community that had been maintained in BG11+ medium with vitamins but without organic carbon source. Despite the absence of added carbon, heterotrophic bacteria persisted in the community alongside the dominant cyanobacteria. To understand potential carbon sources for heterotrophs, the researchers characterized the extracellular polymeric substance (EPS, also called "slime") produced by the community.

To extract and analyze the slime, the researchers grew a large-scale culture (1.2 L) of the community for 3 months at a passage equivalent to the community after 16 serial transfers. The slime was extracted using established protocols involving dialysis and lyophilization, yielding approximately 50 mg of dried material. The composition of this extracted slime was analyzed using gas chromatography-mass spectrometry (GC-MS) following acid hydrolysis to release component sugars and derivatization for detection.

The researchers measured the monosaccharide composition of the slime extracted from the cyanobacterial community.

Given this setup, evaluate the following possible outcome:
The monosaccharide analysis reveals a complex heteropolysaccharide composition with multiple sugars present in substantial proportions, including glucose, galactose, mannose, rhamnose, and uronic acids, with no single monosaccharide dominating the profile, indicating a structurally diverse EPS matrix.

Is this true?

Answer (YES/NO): NO